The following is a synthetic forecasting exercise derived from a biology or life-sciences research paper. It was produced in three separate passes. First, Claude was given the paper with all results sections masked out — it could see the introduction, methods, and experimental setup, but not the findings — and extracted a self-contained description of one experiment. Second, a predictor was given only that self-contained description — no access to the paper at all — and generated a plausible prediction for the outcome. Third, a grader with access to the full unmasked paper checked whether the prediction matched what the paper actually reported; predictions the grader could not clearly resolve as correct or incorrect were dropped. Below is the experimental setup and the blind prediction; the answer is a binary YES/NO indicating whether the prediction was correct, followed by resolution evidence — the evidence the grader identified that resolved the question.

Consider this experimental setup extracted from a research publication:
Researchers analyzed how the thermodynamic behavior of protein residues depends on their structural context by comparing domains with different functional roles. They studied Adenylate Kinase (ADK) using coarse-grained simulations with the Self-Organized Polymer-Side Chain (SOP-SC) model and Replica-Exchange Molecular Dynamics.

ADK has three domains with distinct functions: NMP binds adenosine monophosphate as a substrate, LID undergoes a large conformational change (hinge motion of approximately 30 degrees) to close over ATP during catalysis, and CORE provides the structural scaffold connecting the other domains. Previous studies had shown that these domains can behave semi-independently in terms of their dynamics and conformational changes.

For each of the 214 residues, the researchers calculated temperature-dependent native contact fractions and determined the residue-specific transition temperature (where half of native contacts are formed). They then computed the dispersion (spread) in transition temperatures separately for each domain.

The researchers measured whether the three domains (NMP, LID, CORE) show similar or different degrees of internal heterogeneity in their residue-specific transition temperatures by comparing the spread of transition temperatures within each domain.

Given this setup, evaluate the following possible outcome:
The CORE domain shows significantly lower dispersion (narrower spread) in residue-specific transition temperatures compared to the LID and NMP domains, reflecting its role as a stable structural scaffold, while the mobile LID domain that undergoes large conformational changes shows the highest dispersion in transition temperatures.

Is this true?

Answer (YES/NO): NO